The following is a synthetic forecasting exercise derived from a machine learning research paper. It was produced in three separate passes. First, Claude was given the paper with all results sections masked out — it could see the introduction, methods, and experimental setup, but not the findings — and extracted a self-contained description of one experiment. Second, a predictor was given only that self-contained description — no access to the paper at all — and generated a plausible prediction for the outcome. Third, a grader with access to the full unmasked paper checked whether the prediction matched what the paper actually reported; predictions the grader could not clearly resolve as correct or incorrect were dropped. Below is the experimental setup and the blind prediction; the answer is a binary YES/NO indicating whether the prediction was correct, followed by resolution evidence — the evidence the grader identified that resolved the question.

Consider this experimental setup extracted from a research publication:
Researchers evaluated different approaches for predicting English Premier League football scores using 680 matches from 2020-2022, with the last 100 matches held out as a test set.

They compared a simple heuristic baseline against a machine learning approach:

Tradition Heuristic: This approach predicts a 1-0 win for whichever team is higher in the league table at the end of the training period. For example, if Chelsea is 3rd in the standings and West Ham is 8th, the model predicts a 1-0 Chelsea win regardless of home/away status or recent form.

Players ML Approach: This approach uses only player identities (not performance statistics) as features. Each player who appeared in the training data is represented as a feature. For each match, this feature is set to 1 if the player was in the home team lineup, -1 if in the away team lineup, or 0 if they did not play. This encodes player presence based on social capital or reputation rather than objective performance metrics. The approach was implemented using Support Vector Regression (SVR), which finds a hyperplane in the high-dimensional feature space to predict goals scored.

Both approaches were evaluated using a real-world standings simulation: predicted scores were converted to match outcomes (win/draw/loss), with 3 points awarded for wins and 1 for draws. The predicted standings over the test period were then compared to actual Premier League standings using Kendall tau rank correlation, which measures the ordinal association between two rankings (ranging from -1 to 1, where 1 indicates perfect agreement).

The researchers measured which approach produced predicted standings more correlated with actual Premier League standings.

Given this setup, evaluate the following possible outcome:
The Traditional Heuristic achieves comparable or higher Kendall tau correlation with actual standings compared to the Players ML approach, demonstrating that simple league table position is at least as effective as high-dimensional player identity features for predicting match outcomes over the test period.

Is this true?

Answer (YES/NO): NO